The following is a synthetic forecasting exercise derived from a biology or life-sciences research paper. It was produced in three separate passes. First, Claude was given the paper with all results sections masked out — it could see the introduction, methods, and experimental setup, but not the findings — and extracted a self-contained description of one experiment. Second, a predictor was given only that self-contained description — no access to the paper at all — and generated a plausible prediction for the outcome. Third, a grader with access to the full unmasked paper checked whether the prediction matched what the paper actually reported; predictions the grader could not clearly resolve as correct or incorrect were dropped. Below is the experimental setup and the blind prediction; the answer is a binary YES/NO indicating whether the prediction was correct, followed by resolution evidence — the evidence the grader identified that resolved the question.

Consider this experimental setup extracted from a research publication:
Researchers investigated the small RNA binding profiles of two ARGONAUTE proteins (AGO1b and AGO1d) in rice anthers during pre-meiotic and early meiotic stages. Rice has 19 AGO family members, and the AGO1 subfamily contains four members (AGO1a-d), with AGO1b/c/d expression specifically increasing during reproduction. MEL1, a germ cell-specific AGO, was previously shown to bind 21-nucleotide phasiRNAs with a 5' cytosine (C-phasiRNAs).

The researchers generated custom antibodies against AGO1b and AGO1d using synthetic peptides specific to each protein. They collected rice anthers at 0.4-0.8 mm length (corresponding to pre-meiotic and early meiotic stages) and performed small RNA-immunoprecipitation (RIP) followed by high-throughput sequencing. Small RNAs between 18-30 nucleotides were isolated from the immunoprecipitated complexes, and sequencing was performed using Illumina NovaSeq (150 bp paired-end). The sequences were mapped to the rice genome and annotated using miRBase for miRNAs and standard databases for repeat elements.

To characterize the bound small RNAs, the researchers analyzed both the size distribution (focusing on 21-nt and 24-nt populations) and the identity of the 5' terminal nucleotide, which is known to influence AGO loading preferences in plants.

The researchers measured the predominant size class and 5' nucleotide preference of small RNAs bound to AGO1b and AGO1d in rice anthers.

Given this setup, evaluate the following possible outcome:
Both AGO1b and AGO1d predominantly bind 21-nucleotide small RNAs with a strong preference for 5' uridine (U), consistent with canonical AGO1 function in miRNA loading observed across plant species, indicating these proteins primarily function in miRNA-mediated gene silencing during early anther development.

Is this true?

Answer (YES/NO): NO